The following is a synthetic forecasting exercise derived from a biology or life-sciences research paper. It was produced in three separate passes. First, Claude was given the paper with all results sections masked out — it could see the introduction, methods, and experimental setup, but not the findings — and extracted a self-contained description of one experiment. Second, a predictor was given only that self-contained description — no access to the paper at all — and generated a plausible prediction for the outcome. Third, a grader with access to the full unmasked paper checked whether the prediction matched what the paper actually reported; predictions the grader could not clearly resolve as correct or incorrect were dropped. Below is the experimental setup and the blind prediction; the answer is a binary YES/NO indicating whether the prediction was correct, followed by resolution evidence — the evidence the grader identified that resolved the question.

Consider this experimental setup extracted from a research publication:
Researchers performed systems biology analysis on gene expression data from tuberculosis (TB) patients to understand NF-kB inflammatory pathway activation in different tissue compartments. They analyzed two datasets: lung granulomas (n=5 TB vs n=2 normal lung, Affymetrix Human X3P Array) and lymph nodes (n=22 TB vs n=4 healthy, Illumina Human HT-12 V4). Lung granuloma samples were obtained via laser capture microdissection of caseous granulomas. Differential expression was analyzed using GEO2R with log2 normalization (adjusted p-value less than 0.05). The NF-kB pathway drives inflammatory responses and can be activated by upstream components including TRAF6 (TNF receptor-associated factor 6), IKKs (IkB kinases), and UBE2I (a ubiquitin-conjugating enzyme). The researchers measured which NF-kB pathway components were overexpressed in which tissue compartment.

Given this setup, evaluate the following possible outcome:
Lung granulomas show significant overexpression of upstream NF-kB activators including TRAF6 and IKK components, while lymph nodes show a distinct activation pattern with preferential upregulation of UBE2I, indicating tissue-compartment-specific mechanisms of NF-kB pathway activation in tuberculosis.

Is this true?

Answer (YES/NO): NO